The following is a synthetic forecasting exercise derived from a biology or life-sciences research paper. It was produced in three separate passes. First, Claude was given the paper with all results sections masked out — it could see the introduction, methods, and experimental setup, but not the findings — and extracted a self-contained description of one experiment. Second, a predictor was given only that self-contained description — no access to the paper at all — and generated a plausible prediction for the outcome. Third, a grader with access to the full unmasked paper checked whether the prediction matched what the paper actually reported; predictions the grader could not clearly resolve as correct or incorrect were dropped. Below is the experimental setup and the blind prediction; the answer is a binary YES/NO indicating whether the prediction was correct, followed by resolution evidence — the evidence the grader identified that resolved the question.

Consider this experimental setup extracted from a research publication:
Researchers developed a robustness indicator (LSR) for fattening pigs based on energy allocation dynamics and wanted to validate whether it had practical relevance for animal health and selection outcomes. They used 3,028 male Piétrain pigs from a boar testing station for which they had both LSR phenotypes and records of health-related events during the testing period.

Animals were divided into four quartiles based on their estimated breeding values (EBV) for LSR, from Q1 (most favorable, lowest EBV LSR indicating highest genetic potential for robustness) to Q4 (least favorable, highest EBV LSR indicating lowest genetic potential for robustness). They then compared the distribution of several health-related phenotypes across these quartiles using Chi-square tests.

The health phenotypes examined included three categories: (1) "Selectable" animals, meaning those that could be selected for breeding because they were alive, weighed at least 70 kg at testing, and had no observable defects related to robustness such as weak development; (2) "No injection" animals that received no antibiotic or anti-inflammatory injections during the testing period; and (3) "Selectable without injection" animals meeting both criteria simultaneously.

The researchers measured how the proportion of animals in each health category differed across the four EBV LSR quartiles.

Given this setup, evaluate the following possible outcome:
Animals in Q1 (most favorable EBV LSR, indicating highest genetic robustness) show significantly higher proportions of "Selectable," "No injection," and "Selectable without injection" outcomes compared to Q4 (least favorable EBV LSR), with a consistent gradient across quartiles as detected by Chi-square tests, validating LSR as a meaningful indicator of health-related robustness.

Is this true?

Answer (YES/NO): NO